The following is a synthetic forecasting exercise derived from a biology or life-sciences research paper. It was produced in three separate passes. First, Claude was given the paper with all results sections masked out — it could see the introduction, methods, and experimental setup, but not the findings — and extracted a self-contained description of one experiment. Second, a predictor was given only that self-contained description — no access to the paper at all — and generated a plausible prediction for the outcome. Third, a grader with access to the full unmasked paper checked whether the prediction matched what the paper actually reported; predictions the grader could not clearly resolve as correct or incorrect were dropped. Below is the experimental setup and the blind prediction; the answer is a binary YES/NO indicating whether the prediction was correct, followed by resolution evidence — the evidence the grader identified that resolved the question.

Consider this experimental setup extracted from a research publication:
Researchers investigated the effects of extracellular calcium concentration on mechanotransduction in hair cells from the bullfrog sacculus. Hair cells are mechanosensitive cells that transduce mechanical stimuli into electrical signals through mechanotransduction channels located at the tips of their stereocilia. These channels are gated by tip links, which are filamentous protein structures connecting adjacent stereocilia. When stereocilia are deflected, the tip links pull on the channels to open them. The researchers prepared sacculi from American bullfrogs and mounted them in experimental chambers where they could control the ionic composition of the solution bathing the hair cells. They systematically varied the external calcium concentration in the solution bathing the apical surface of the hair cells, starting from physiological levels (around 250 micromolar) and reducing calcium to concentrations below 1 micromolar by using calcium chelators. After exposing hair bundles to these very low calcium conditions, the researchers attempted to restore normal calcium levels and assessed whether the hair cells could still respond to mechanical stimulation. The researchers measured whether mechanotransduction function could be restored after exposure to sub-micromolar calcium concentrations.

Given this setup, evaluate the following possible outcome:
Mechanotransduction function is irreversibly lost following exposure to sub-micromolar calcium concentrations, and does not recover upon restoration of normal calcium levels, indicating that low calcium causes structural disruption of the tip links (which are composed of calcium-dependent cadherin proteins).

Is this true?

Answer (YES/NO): YES